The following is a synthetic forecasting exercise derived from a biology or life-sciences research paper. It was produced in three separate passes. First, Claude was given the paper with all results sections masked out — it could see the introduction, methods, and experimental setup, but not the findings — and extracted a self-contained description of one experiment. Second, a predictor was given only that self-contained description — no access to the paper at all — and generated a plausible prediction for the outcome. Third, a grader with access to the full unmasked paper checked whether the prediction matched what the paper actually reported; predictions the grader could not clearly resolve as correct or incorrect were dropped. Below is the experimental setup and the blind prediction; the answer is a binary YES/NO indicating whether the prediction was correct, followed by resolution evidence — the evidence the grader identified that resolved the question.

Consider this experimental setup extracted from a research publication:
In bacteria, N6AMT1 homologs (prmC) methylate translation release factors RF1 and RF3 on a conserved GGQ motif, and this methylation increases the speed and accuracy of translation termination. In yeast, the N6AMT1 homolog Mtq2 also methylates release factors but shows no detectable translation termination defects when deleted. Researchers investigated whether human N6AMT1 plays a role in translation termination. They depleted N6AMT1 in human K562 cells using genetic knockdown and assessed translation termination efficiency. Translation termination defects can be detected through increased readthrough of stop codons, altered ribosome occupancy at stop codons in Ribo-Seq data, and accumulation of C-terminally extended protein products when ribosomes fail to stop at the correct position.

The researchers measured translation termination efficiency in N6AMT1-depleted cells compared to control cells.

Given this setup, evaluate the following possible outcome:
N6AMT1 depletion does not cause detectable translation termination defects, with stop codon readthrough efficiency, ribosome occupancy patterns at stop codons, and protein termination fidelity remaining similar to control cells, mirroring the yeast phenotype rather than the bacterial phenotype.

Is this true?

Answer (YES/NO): YES